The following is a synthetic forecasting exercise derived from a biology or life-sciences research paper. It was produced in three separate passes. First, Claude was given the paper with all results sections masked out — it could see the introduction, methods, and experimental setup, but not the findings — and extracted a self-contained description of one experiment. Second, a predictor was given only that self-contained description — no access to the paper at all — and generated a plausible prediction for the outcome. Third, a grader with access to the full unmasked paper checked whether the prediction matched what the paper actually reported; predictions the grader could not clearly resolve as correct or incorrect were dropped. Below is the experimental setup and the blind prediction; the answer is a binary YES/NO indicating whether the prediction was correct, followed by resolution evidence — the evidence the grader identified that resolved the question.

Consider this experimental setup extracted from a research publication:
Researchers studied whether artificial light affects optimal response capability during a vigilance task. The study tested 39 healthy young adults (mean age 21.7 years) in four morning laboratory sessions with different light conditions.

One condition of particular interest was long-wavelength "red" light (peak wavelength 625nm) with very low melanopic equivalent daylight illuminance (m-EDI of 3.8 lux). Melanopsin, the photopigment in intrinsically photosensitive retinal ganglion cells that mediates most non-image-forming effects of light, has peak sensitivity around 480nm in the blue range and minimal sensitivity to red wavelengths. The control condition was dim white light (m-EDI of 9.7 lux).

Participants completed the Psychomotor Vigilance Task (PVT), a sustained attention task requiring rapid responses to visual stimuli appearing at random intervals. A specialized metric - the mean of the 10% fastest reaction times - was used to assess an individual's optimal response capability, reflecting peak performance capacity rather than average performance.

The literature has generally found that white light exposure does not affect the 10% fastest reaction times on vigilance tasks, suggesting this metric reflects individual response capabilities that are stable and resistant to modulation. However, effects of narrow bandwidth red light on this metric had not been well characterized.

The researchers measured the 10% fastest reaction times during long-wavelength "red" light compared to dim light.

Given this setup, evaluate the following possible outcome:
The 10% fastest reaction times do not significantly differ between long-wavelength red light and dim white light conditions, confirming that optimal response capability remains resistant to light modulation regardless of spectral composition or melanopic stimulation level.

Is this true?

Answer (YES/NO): NO